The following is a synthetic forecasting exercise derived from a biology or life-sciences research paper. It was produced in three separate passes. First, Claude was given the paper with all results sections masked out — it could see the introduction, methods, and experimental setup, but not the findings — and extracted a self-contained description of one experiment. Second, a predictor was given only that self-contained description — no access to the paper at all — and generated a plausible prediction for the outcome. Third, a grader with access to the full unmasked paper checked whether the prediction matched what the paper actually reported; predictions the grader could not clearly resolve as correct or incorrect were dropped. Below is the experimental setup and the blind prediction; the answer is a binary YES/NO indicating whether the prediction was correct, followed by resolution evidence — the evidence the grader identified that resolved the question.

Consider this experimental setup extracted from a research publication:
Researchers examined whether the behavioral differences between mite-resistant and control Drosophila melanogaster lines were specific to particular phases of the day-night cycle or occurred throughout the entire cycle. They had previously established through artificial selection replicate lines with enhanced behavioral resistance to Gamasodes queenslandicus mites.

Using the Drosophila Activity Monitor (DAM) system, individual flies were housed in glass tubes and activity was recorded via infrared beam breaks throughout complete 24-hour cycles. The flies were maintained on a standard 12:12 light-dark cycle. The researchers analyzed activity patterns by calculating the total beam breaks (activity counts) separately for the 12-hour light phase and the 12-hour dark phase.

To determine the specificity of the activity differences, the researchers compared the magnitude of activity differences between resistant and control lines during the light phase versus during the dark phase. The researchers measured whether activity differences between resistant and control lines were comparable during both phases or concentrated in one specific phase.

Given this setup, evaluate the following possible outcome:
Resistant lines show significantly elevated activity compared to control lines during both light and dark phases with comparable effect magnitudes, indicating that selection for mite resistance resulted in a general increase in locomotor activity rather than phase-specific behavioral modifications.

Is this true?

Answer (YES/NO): NO